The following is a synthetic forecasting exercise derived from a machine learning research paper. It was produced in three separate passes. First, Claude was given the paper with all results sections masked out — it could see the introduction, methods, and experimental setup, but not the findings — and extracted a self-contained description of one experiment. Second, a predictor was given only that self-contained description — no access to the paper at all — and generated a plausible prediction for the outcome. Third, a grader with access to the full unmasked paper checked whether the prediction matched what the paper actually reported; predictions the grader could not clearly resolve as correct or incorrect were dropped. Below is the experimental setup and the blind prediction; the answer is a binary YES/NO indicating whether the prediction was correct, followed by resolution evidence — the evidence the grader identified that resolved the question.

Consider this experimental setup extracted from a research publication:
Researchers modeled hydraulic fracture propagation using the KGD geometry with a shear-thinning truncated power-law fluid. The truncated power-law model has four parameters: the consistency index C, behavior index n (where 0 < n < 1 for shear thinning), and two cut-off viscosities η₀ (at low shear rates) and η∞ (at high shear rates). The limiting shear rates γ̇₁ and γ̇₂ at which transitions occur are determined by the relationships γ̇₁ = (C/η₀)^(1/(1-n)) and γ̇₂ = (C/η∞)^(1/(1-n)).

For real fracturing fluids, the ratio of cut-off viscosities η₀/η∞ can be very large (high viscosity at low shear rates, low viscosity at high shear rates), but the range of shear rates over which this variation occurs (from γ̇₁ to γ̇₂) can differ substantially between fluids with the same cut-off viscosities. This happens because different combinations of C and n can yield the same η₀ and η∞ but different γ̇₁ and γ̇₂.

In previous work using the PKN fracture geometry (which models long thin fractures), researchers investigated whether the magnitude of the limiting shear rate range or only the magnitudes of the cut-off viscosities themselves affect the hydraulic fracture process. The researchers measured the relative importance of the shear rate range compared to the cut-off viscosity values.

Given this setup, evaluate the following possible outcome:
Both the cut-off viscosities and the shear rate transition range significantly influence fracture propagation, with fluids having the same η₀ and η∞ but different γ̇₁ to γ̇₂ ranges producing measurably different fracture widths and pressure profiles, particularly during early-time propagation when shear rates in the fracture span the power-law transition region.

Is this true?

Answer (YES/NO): NO